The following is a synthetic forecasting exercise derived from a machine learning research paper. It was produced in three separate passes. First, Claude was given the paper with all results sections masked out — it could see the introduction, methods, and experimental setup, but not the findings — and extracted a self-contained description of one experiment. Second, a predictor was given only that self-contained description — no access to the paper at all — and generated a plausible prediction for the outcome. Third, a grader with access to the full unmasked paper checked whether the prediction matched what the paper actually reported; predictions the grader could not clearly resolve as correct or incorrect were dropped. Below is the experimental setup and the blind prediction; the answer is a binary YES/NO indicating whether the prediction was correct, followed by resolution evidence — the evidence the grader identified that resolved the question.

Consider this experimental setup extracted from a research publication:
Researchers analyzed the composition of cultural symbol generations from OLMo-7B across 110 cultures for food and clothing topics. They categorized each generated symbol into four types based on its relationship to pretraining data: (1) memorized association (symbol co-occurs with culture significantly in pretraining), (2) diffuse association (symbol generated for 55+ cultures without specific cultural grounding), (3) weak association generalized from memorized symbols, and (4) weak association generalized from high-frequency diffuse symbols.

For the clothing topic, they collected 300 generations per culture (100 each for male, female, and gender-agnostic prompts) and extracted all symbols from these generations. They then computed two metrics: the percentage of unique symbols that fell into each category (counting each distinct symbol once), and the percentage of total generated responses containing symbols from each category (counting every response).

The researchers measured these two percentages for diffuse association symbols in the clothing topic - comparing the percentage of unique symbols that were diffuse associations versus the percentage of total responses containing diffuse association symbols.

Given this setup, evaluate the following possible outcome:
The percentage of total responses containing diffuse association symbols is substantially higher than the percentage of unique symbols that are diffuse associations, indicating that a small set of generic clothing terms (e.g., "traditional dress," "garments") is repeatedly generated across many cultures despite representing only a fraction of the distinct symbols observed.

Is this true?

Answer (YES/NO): YES